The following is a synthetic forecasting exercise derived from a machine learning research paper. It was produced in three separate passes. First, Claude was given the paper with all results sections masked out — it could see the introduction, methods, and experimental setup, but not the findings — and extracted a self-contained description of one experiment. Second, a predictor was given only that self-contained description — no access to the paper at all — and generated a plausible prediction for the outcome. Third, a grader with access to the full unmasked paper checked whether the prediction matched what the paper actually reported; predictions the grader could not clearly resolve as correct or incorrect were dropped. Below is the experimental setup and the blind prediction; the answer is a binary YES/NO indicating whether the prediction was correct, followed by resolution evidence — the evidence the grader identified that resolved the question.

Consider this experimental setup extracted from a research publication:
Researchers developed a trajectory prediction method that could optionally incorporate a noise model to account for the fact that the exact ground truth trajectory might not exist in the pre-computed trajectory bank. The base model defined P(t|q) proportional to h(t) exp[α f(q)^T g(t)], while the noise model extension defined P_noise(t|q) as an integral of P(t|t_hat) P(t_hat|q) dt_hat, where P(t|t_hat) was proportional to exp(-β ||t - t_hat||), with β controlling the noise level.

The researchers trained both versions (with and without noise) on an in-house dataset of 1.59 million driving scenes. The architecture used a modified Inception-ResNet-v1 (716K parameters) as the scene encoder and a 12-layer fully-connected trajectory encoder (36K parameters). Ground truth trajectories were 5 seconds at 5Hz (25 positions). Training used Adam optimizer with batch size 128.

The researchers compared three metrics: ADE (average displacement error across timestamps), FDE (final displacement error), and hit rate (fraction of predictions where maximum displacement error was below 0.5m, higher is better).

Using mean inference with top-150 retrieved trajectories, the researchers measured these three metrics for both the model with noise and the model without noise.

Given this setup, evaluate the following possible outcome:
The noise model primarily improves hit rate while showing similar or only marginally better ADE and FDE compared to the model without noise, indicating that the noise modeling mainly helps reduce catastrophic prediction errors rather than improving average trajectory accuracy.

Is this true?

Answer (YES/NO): NO